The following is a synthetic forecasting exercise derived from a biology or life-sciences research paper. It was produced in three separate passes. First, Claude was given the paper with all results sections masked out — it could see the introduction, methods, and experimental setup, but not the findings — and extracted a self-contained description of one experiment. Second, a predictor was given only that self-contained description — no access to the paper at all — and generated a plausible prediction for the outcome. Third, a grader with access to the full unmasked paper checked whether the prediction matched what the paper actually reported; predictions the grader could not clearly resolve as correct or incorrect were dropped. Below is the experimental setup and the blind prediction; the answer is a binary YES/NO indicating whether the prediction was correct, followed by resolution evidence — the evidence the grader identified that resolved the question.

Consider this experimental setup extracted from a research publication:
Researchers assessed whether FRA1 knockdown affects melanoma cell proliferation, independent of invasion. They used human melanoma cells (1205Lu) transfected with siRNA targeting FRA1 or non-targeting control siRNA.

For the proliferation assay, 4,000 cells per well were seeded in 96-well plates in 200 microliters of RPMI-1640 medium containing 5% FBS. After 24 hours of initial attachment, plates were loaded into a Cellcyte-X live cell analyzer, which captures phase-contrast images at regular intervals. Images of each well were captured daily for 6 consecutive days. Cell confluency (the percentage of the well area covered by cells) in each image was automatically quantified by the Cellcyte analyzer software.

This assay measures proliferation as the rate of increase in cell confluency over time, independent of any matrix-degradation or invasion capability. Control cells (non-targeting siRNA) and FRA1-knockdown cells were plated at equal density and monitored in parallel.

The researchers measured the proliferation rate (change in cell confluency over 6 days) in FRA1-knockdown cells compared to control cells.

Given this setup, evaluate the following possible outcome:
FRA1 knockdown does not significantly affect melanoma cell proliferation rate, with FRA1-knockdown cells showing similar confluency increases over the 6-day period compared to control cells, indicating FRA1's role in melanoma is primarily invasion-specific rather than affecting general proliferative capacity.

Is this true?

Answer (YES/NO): YES